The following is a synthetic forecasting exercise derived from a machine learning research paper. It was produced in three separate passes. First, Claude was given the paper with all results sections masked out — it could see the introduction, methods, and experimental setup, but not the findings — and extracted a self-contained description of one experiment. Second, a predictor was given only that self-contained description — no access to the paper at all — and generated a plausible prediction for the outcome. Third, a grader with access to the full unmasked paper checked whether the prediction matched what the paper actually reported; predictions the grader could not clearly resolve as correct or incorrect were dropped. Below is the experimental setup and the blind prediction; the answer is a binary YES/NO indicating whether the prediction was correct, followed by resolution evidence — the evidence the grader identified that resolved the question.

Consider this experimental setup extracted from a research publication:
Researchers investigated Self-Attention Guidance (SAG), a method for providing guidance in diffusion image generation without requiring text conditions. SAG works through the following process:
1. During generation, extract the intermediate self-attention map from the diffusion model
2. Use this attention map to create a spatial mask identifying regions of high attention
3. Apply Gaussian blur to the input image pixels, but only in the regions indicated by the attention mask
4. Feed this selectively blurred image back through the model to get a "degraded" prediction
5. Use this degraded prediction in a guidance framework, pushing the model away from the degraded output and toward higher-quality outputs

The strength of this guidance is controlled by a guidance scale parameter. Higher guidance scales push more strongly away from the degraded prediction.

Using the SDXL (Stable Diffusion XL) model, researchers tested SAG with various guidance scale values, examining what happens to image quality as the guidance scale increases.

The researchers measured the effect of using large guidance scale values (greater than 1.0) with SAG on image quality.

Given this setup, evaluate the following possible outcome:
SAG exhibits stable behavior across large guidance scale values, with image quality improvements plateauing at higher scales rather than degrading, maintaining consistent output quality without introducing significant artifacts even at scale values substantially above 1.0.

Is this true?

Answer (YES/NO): NO